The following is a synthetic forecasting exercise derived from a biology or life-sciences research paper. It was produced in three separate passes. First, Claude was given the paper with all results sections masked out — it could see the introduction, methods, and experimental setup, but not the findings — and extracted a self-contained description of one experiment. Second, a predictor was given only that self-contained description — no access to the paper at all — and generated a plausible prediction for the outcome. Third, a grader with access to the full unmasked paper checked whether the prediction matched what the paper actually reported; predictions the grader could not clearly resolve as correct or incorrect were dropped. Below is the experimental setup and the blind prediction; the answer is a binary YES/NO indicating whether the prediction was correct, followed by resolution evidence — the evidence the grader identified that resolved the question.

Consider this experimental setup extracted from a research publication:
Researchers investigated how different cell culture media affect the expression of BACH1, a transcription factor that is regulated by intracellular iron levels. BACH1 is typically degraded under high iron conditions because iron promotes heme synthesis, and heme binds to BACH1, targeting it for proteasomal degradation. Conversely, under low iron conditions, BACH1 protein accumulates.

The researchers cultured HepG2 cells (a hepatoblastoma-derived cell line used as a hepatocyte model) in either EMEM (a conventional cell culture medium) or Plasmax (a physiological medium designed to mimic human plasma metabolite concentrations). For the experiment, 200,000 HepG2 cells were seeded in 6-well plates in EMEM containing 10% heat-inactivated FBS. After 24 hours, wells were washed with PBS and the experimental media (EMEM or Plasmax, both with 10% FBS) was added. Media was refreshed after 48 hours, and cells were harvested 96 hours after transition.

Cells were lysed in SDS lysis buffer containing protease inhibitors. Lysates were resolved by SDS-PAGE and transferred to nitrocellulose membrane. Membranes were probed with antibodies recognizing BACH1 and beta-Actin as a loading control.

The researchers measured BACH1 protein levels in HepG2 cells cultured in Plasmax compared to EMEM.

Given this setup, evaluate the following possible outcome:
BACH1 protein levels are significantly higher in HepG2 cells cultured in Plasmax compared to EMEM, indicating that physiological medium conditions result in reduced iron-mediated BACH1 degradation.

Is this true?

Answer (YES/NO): NO